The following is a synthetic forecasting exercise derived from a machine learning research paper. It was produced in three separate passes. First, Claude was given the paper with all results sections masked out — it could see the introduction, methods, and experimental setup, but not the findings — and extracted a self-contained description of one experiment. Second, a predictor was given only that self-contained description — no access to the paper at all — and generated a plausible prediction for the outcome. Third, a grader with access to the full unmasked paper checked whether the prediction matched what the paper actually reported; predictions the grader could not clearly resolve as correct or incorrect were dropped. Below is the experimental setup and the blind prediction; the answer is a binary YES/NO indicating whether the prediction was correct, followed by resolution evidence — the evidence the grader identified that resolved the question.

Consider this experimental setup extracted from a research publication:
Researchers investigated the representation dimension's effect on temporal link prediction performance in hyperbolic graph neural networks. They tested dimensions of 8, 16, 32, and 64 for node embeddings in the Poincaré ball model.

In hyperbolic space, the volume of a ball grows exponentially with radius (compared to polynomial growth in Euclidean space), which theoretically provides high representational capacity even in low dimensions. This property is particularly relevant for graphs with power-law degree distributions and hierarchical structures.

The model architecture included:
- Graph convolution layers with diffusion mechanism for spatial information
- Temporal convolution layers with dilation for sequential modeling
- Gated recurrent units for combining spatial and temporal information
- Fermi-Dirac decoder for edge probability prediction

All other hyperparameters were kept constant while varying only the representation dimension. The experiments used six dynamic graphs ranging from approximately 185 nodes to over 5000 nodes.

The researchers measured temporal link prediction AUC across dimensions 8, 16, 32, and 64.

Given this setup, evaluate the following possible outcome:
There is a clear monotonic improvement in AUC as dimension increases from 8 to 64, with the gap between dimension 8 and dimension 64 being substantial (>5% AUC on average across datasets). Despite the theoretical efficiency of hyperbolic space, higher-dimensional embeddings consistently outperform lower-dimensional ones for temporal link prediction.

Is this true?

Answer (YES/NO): NO